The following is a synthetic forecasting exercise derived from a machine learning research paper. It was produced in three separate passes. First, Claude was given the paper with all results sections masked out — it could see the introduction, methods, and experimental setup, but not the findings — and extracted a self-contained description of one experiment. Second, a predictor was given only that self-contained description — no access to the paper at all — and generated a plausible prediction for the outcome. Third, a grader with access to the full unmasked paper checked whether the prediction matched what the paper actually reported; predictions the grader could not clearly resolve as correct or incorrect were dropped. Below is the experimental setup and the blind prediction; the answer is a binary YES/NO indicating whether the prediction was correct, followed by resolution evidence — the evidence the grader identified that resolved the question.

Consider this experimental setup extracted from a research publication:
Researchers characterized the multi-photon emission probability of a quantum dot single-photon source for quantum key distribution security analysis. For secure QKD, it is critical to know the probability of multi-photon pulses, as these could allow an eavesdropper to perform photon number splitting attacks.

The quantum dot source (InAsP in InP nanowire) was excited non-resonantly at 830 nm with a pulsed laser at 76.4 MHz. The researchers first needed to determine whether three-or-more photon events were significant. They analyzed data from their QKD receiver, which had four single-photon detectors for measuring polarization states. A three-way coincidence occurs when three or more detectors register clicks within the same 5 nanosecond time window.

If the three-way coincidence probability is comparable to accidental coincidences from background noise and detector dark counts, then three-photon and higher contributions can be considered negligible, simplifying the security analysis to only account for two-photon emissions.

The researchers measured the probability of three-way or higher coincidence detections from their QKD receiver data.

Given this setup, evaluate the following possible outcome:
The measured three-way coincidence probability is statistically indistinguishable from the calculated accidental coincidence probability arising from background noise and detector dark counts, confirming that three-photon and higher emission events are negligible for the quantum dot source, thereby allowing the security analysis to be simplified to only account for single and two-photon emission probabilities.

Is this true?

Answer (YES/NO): YES